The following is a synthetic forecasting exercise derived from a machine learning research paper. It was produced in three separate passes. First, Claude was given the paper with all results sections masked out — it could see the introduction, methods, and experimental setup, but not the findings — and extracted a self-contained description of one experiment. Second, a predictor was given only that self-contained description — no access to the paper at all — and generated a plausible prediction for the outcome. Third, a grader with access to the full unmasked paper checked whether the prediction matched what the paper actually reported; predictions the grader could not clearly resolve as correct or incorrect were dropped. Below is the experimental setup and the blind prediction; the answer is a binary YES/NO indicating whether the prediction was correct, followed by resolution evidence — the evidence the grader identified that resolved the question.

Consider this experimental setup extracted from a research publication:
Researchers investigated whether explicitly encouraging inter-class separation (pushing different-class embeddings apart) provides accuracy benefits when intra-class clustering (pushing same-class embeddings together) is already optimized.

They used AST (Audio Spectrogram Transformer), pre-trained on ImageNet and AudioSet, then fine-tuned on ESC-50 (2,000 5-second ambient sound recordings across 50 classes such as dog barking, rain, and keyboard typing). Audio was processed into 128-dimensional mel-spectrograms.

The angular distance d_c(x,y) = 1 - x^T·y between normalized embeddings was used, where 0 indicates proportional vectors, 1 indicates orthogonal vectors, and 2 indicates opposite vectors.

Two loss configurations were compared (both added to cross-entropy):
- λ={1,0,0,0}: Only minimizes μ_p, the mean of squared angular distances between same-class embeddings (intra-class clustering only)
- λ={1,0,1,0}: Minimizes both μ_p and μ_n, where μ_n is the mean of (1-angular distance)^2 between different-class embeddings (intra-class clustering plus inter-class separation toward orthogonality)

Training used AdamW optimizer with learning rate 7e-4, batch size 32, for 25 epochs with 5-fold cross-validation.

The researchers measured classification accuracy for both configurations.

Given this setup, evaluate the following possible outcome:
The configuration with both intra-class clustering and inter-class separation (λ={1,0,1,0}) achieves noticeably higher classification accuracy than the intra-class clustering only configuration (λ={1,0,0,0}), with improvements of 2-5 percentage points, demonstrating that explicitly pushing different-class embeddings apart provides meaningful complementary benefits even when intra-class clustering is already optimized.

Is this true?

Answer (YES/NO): NO